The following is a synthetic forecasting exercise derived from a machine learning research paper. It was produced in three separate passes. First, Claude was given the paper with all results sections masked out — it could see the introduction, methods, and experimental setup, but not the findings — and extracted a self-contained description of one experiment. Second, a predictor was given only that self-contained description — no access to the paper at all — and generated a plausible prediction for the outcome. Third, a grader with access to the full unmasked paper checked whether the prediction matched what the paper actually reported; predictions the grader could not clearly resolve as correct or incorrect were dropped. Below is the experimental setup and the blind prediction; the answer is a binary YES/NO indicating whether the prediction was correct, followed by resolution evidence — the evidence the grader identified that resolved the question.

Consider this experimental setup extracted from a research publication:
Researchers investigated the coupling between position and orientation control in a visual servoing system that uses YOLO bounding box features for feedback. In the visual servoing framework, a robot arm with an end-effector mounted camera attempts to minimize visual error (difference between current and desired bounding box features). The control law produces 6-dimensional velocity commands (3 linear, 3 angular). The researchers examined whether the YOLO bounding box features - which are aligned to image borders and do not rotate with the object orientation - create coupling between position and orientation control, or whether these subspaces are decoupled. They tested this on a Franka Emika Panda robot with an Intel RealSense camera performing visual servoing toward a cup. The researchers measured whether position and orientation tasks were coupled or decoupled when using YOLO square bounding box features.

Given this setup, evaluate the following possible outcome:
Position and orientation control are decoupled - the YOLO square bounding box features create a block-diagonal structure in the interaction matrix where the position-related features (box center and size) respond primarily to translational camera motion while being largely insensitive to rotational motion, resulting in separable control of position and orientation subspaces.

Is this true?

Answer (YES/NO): YES